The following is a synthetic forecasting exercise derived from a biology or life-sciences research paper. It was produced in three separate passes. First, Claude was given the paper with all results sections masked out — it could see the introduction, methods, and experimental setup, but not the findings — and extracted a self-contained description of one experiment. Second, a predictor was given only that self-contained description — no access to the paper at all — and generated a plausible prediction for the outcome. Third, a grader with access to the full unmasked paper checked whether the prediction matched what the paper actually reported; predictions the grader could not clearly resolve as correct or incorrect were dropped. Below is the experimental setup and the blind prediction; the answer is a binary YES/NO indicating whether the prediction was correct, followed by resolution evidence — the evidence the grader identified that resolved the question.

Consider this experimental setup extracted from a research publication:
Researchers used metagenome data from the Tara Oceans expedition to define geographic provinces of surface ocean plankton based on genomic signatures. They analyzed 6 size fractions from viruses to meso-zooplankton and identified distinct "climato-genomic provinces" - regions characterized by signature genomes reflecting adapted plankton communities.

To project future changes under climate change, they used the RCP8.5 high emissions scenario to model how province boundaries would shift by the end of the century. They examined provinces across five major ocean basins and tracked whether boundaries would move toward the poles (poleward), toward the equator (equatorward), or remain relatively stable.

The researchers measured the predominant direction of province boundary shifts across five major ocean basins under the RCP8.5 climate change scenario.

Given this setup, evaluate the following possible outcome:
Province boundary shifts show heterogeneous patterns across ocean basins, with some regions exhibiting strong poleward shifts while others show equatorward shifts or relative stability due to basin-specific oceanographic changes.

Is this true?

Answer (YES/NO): NO